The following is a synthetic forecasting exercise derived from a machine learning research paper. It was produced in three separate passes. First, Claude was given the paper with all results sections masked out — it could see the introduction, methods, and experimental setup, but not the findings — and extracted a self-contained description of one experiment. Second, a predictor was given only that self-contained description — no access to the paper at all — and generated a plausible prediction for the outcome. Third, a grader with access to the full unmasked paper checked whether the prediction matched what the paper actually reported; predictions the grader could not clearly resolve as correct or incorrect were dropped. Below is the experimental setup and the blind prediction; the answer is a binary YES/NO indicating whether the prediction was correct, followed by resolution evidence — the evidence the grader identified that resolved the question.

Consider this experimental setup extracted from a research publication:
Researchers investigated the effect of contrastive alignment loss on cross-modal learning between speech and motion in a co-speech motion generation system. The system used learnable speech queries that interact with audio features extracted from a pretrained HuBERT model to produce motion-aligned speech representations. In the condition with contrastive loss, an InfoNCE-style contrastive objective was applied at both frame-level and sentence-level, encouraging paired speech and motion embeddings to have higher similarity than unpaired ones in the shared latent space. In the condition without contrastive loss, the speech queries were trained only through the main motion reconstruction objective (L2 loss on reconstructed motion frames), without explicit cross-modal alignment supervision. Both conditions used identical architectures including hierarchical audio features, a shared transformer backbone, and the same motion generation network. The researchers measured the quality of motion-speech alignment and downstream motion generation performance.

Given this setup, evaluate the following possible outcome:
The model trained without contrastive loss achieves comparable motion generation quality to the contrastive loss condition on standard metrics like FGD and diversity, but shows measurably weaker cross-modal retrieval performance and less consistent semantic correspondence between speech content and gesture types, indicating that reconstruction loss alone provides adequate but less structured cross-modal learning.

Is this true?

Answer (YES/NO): NO